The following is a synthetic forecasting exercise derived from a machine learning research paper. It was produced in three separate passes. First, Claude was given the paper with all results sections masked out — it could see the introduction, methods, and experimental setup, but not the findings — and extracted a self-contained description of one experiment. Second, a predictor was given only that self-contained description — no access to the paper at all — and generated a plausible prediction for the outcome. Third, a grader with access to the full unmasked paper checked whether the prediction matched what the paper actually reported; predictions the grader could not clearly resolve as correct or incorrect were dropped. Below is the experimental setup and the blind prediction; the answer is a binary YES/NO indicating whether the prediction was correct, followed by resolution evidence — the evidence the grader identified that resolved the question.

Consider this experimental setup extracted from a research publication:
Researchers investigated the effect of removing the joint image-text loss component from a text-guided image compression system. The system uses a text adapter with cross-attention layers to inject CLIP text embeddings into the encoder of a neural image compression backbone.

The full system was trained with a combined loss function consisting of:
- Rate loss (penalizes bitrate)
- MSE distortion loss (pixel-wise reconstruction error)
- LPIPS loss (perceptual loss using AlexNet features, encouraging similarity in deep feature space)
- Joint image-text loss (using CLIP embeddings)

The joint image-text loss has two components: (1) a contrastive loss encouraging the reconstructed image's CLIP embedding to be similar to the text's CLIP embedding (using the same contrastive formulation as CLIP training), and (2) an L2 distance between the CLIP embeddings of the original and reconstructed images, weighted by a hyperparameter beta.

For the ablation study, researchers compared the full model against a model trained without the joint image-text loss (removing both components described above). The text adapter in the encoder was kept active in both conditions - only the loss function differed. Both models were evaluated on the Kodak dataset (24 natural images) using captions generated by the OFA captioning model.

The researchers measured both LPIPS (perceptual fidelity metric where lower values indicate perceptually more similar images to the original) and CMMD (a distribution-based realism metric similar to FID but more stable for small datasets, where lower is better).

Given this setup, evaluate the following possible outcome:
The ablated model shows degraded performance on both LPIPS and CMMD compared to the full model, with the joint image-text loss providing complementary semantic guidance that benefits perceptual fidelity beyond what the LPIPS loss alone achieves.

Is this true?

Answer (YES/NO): YES